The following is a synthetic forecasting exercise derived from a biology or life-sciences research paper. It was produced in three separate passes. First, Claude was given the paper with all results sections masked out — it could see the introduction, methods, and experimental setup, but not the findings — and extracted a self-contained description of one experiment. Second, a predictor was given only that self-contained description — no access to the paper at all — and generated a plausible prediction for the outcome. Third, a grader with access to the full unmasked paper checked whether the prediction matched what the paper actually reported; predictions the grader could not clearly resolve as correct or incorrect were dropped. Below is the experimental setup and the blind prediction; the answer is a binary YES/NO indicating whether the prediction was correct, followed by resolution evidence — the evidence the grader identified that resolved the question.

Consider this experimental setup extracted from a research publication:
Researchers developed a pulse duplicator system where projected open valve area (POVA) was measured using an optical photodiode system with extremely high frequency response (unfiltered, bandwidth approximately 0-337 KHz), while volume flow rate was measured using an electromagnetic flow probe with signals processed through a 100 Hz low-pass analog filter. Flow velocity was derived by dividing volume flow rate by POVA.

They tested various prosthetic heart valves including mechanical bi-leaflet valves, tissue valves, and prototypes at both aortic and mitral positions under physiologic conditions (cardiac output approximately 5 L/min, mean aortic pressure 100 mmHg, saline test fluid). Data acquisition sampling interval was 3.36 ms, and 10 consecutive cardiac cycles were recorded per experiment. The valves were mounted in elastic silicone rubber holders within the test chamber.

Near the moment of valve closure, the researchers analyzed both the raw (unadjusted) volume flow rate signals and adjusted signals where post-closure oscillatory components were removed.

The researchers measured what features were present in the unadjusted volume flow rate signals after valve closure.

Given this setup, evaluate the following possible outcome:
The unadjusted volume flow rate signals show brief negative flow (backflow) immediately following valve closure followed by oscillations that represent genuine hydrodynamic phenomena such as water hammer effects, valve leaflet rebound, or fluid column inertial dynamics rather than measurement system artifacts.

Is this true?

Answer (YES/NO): YES